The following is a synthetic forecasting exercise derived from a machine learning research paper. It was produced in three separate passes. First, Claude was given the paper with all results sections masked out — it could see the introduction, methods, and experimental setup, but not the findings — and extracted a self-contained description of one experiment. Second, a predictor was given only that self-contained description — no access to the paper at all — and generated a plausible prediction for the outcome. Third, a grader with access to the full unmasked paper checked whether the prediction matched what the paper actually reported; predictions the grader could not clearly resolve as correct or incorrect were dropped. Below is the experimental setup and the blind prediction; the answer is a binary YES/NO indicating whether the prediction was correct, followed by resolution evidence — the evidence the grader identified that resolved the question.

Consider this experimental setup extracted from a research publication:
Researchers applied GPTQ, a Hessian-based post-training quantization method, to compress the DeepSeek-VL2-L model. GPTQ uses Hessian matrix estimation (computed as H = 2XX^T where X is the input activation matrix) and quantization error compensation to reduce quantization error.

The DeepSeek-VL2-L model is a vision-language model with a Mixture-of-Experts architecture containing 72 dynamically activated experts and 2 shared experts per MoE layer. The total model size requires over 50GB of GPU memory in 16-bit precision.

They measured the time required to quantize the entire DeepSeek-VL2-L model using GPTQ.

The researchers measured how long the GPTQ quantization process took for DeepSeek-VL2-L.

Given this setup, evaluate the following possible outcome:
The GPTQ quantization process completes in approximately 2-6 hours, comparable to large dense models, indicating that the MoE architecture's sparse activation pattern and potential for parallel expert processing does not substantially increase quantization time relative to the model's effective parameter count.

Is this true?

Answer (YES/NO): NO